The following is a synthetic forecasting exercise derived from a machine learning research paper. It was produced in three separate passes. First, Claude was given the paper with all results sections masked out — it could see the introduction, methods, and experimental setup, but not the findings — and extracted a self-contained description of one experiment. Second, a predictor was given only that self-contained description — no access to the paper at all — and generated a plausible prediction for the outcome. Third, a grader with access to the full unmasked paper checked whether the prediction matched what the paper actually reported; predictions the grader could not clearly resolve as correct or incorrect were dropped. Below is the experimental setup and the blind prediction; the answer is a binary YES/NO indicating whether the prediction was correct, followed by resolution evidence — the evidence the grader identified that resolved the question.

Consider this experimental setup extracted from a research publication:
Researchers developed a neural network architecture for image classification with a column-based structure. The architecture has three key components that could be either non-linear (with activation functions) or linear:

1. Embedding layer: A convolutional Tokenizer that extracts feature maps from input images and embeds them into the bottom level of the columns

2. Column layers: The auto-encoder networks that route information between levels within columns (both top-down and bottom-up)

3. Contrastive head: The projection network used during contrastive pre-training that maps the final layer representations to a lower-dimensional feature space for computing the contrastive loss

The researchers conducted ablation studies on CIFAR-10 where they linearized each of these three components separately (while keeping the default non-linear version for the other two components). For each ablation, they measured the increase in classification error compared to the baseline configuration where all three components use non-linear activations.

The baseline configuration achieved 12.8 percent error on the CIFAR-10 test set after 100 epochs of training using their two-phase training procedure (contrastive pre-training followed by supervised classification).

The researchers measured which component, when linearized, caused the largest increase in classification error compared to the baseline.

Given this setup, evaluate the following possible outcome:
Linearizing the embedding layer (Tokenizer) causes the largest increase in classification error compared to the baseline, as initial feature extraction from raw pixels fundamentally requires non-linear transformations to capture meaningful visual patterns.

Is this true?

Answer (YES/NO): YES